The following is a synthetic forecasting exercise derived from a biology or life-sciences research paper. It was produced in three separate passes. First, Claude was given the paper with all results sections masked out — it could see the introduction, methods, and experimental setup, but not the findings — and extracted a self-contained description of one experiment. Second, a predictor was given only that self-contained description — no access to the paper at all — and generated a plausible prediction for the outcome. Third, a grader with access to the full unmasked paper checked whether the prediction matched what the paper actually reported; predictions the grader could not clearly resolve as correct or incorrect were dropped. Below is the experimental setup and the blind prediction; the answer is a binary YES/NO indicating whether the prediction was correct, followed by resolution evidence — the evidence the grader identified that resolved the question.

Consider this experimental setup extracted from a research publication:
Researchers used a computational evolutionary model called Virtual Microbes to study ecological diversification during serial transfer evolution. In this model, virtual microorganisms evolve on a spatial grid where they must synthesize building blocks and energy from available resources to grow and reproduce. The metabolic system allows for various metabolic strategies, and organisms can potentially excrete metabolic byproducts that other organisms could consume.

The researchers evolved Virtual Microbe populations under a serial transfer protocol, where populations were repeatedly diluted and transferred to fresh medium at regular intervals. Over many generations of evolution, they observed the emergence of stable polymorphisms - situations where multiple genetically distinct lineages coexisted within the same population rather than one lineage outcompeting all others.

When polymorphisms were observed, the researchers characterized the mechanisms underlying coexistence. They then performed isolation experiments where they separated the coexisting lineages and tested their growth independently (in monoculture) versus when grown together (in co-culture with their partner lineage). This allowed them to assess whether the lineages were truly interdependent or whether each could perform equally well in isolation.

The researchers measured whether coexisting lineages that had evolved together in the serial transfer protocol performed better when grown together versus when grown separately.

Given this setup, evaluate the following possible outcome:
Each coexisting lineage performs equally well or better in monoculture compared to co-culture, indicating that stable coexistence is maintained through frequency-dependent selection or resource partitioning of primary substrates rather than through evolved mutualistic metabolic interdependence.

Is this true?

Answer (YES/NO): NO